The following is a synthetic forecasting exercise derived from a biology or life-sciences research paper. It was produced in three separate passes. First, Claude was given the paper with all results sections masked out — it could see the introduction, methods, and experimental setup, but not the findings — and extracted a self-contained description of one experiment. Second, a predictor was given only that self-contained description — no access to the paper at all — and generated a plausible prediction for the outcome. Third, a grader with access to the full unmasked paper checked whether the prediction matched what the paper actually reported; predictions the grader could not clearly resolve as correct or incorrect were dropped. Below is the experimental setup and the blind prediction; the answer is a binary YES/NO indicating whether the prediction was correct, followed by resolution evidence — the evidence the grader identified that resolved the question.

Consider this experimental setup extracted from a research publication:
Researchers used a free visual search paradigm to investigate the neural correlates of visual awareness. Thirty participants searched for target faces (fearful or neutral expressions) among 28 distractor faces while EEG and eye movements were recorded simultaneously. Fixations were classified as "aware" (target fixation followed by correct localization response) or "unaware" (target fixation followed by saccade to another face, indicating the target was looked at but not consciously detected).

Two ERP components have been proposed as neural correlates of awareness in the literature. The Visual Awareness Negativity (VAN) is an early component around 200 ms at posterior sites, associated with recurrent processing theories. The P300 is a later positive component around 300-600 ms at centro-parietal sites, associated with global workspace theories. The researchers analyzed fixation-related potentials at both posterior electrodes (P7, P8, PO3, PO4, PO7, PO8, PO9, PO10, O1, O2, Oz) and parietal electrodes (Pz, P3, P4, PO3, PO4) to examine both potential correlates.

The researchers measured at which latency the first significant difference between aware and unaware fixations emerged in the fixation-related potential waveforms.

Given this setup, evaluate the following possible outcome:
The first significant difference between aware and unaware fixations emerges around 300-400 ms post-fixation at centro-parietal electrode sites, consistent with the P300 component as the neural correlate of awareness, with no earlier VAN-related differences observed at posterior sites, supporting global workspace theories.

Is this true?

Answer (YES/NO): NO